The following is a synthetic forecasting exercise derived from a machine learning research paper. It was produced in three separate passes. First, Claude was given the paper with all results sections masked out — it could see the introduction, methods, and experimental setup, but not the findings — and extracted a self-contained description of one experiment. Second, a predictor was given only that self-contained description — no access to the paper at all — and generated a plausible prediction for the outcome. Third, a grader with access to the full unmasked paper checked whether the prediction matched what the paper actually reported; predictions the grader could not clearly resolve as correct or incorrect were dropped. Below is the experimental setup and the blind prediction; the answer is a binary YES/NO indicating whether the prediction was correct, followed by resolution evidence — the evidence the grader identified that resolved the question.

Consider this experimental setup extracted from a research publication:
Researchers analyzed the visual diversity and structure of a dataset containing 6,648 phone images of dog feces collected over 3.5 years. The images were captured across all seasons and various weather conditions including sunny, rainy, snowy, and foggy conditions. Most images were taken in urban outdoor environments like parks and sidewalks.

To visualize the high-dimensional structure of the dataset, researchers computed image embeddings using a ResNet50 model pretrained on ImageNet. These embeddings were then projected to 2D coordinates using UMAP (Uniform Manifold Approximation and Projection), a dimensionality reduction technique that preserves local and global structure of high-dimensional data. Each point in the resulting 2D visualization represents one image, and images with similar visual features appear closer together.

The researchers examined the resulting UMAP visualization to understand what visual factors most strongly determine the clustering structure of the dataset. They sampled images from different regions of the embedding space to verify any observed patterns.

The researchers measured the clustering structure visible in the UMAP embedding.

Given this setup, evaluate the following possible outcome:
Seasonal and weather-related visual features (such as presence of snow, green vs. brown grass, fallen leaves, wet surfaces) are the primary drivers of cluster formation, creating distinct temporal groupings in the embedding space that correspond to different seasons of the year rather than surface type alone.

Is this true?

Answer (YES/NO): NO